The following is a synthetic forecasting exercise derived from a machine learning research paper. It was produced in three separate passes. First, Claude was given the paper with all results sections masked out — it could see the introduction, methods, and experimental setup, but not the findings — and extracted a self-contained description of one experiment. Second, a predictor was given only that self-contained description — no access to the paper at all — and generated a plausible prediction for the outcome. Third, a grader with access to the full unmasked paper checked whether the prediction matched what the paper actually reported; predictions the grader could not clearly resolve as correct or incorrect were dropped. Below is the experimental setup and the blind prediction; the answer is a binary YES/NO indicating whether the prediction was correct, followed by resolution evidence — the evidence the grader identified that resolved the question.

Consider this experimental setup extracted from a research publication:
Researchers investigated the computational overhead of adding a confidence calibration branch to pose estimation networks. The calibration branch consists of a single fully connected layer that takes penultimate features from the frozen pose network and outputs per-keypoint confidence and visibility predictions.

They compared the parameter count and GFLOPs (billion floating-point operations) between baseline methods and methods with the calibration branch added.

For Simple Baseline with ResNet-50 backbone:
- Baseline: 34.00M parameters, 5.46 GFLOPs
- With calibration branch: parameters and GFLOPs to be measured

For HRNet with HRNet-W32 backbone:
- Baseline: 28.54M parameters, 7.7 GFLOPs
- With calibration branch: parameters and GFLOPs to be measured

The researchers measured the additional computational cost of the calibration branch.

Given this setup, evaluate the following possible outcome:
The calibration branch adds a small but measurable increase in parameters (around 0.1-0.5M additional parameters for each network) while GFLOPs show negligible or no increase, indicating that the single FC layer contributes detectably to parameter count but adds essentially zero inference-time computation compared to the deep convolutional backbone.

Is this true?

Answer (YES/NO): NO